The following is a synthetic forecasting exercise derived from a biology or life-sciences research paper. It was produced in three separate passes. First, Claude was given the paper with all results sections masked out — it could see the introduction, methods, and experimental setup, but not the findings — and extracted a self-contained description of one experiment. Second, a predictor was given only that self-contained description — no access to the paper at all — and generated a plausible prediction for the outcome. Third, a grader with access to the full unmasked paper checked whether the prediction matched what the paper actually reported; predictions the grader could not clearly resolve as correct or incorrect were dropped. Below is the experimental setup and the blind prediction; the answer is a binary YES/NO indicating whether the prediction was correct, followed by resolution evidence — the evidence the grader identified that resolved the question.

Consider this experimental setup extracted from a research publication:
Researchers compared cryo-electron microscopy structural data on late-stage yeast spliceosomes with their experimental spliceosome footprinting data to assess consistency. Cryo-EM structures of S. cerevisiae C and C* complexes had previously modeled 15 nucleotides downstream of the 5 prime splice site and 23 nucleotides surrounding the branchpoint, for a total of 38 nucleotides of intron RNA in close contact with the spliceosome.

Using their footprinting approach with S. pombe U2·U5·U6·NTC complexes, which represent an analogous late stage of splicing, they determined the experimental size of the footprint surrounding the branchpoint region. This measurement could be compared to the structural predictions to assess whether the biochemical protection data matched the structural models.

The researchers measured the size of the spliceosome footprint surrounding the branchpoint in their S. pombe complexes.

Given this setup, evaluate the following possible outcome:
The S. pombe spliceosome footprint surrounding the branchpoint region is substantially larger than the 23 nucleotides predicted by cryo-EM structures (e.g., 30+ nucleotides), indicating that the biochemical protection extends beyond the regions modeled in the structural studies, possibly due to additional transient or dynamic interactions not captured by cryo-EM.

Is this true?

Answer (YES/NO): NO